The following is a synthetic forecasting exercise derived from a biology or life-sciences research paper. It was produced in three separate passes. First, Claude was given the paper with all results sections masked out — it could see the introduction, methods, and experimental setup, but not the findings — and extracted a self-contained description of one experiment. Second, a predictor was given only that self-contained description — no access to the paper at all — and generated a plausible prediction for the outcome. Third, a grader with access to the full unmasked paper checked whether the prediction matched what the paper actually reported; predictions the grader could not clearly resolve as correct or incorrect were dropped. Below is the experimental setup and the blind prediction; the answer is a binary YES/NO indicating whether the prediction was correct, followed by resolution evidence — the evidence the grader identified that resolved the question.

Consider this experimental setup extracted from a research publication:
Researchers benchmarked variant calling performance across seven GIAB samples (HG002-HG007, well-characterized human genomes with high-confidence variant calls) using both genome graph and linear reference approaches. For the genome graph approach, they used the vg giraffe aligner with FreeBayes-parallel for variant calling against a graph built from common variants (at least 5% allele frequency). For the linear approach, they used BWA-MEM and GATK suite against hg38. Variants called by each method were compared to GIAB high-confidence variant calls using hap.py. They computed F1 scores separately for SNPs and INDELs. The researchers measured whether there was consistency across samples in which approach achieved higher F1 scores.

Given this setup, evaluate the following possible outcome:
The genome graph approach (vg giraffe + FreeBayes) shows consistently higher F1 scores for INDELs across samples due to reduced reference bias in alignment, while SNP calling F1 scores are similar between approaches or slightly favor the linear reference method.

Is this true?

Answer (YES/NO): NO